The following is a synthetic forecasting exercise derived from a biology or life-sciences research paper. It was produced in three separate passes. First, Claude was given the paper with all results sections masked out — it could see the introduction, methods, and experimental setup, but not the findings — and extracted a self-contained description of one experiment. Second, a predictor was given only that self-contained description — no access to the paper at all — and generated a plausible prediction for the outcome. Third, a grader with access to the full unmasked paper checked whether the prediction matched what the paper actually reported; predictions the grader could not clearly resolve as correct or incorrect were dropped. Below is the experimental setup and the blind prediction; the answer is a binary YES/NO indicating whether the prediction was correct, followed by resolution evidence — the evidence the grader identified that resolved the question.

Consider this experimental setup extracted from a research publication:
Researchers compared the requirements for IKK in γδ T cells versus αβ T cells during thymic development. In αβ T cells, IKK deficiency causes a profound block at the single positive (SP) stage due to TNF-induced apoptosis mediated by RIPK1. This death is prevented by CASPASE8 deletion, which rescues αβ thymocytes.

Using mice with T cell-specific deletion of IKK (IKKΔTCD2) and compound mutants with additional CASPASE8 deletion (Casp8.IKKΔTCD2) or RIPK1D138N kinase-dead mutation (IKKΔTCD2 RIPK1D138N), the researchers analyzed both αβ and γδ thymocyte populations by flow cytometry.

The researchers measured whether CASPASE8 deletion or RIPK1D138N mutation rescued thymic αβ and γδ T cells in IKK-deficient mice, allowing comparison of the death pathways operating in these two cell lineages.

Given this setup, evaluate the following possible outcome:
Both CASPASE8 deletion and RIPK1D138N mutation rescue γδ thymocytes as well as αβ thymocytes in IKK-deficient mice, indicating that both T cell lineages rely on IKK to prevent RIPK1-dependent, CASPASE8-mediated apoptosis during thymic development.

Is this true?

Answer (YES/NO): NO